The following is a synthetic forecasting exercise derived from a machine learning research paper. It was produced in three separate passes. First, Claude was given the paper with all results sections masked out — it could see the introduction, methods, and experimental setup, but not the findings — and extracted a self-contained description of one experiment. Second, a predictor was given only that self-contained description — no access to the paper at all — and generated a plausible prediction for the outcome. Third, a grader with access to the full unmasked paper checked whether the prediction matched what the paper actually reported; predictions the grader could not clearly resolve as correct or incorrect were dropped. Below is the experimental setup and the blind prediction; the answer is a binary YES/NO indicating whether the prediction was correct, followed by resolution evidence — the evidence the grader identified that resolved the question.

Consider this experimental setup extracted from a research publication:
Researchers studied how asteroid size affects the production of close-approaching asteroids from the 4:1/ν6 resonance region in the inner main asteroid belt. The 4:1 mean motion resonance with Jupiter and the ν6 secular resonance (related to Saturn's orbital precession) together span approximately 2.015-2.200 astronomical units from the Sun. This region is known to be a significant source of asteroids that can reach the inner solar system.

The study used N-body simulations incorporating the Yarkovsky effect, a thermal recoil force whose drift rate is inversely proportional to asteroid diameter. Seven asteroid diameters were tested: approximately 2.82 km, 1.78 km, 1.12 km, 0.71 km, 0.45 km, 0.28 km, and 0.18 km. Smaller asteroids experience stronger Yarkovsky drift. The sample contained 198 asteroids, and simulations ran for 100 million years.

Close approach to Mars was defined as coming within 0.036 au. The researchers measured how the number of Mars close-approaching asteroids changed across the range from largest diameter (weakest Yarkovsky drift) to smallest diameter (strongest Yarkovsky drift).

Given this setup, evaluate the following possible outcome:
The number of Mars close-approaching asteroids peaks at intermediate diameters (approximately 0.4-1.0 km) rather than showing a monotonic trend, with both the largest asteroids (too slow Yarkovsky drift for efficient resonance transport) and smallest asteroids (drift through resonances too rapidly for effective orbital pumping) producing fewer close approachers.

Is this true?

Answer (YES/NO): NO